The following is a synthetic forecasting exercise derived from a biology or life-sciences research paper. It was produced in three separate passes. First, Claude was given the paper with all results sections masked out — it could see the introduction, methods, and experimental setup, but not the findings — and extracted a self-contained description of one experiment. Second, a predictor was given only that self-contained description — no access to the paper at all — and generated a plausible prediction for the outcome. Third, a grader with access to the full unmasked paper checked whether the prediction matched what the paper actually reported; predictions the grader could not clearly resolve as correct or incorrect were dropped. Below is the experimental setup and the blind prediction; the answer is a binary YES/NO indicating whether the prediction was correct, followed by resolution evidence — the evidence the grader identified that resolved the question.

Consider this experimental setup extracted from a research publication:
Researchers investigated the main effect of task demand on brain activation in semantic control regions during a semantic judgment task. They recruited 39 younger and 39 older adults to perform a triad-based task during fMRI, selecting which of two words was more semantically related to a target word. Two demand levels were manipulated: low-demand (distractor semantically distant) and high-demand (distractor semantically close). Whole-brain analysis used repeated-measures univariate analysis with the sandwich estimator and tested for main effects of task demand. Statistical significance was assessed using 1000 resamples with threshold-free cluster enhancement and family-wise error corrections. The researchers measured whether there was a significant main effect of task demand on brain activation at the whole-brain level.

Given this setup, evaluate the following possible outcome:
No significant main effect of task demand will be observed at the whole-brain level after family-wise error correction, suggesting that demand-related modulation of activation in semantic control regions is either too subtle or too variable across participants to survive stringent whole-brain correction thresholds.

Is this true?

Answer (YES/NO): YES